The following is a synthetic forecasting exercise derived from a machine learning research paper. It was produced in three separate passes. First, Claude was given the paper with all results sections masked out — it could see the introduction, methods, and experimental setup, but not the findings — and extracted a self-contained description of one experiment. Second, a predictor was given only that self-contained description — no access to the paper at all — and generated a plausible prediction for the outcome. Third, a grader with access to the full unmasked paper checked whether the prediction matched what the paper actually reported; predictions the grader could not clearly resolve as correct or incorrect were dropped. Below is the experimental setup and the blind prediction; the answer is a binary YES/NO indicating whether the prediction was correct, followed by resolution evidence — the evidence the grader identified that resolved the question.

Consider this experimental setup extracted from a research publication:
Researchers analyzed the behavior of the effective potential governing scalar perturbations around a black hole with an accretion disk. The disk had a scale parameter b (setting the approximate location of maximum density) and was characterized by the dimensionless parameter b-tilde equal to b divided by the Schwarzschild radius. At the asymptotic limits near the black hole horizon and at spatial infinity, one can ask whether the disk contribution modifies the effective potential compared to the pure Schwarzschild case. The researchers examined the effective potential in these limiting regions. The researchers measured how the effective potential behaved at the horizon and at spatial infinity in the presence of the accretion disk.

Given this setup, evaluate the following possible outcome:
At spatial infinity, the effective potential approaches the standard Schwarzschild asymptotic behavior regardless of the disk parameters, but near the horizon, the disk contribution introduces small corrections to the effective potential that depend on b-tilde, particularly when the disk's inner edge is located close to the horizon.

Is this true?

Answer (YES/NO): NO